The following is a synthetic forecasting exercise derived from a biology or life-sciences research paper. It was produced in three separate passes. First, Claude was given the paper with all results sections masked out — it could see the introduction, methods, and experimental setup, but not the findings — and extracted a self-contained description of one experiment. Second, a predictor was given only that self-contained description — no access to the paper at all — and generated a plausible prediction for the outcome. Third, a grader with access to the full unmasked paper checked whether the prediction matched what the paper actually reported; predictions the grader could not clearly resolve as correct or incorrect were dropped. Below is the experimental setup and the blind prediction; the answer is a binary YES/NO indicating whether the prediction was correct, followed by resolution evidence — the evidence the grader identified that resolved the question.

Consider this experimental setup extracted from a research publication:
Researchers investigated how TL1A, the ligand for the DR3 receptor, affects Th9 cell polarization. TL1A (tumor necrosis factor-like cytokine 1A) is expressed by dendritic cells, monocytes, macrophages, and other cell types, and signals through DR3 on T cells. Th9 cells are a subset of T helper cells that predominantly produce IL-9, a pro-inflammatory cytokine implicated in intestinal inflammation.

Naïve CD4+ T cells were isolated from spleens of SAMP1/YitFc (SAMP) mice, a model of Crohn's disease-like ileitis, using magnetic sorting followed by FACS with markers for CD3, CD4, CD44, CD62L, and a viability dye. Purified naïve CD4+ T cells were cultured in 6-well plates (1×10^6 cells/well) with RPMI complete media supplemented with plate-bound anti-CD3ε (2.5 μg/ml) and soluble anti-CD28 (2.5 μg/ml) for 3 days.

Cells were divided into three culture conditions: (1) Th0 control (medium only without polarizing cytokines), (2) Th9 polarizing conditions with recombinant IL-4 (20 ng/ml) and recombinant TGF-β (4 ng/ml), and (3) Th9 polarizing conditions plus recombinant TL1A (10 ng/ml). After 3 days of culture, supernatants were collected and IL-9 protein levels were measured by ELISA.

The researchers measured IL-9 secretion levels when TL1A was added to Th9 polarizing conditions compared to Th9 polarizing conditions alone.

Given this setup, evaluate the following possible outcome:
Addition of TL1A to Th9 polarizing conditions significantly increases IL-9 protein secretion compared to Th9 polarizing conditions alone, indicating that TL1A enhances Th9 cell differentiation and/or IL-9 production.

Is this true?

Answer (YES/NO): YES